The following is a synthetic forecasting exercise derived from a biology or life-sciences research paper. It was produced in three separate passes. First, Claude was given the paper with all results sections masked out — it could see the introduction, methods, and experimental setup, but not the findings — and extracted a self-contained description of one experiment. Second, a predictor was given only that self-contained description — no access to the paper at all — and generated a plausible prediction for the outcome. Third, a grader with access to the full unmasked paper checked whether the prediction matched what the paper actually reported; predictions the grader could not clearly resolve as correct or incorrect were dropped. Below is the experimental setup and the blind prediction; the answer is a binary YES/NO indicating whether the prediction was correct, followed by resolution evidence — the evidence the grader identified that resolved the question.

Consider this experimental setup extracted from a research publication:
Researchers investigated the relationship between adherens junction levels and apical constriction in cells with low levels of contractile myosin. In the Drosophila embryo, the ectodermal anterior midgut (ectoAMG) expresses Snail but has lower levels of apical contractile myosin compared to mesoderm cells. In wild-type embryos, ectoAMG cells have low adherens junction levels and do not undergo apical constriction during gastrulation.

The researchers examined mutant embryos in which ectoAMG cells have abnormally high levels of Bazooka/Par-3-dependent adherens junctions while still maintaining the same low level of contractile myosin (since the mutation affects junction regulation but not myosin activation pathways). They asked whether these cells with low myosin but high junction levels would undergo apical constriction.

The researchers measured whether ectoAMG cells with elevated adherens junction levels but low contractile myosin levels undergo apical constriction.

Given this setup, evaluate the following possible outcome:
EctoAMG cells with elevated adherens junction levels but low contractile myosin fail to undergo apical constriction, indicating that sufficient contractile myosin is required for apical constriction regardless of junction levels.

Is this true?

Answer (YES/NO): NO